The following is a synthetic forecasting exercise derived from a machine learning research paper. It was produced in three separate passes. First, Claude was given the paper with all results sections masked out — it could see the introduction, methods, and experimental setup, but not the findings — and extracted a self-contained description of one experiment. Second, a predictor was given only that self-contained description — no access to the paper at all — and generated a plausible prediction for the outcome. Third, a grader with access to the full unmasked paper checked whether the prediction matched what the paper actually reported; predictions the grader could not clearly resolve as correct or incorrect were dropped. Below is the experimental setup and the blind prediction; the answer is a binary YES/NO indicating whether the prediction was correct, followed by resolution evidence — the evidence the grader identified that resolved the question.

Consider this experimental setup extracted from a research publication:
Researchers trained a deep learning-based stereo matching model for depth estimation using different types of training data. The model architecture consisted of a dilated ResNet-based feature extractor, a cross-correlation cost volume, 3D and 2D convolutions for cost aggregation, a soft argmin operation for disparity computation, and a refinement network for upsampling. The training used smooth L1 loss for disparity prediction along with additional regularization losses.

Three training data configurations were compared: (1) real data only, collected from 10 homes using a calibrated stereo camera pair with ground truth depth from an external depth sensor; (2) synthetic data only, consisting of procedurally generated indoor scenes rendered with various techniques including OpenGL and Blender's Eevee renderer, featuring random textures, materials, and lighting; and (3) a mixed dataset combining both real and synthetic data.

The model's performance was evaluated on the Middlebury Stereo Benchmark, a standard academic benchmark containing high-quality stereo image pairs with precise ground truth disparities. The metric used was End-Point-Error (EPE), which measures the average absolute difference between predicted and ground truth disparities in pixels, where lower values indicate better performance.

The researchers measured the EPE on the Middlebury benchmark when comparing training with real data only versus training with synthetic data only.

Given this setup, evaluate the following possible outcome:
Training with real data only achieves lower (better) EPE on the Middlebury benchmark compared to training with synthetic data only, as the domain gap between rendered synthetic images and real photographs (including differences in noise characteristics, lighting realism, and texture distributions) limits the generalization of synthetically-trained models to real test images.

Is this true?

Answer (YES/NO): NO